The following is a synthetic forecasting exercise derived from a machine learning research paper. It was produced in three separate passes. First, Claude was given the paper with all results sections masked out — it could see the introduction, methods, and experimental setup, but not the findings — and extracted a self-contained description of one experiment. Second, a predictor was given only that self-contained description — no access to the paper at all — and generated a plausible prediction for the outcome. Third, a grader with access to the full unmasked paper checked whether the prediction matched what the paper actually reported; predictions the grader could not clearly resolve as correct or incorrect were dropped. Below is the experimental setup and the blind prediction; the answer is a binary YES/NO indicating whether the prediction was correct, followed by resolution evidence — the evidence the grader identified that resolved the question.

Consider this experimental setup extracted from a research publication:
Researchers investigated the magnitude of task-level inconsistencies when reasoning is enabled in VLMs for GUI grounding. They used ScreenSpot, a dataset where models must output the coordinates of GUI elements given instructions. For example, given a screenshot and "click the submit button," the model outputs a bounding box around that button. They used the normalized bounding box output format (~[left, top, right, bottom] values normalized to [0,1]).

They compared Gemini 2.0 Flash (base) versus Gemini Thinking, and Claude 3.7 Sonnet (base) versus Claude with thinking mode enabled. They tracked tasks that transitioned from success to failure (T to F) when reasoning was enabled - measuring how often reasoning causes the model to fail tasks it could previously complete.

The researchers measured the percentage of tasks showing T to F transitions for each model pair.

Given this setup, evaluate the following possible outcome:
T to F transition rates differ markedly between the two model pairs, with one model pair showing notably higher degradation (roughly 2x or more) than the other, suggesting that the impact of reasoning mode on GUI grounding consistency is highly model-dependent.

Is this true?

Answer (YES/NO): YES